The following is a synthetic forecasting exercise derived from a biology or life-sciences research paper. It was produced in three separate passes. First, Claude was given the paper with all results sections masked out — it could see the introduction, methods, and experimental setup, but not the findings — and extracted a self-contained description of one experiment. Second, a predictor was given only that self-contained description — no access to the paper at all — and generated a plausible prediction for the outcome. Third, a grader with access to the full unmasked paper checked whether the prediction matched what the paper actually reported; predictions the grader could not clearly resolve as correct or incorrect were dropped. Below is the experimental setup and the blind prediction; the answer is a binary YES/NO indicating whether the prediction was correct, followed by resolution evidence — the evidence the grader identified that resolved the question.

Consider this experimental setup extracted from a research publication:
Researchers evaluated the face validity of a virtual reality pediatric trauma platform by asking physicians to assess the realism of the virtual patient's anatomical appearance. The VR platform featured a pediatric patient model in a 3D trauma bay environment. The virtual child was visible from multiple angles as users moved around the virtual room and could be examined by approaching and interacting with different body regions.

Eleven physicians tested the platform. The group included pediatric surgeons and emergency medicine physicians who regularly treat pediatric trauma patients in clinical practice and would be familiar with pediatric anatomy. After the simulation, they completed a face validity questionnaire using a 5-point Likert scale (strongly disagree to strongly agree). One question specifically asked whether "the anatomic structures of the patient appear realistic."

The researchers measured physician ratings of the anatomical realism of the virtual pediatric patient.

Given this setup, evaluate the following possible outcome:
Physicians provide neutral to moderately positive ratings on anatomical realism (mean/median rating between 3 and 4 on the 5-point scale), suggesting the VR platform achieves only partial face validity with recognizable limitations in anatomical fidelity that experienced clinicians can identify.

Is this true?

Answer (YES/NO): NO